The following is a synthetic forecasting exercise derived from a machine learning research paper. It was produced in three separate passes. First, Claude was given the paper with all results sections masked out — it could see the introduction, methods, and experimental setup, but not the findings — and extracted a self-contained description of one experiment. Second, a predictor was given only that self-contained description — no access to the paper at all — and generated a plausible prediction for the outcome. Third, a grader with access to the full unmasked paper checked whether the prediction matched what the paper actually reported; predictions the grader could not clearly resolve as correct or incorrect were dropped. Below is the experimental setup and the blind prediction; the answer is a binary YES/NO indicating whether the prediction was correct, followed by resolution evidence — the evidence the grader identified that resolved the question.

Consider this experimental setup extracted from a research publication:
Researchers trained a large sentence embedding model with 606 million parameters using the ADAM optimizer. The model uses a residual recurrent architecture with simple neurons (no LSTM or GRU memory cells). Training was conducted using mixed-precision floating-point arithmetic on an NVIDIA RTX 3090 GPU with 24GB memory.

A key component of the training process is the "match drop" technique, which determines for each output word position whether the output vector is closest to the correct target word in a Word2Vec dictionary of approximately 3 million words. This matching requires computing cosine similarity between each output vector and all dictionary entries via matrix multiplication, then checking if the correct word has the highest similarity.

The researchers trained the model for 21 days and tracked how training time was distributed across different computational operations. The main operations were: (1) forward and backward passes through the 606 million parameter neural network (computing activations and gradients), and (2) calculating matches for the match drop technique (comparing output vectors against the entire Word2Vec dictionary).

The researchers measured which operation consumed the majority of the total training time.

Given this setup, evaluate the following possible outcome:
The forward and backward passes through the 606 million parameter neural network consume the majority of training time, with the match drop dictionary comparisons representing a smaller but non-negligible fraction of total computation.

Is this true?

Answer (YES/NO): NO